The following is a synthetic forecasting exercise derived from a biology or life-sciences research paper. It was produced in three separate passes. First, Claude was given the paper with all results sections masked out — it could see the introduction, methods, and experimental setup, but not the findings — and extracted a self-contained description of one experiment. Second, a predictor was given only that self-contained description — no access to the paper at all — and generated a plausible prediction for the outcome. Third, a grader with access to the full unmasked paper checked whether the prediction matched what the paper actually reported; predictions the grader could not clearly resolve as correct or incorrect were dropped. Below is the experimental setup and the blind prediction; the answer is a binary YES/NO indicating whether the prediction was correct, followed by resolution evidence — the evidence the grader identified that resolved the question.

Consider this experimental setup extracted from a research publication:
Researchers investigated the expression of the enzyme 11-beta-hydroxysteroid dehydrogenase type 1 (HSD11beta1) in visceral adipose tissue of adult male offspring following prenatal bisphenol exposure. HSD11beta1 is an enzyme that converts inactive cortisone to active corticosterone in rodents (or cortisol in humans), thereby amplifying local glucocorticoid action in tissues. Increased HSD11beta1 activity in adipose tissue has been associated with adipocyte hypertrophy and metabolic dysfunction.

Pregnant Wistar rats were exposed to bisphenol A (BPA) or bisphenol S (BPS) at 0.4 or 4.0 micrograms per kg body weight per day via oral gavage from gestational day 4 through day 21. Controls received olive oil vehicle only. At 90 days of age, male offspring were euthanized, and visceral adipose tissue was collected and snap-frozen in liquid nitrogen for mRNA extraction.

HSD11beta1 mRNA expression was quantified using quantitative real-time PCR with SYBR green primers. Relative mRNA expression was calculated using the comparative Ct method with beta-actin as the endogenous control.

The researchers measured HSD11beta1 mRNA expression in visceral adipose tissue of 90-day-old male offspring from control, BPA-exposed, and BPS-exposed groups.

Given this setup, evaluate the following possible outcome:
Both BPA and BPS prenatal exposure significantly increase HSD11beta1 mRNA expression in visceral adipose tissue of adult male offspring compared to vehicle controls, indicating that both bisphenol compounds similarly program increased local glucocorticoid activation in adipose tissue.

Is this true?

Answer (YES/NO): NO